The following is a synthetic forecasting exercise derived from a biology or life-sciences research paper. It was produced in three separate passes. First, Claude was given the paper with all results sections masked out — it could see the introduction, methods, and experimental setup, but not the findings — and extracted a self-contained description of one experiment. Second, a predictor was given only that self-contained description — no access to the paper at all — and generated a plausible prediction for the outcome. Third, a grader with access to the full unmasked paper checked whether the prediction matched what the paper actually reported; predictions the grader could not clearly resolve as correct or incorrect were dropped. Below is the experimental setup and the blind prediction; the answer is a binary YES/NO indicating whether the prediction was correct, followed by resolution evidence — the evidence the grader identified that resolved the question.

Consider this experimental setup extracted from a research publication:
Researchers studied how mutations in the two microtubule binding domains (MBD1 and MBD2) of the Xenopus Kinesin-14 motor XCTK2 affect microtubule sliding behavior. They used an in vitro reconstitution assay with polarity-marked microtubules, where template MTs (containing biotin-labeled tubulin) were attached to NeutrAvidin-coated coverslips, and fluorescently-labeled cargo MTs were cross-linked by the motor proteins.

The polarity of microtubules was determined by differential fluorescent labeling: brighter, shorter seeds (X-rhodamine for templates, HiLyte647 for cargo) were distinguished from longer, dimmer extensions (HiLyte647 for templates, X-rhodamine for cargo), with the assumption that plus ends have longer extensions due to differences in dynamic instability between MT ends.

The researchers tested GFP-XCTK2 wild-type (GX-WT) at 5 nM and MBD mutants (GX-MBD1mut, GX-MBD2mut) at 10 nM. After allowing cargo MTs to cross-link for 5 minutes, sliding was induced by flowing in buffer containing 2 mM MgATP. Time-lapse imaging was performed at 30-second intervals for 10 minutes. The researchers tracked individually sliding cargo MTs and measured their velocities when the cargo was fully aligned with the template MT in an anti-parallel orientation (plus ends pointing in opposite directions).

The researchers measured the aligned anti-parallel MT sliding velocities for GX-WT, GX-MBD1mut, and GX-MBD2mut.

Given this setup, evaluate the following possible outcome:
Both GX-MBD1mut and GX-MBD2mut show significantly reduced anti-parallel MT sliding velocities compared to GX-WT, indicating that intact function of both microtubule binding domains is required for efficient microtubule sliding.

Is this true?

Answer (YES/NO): NO